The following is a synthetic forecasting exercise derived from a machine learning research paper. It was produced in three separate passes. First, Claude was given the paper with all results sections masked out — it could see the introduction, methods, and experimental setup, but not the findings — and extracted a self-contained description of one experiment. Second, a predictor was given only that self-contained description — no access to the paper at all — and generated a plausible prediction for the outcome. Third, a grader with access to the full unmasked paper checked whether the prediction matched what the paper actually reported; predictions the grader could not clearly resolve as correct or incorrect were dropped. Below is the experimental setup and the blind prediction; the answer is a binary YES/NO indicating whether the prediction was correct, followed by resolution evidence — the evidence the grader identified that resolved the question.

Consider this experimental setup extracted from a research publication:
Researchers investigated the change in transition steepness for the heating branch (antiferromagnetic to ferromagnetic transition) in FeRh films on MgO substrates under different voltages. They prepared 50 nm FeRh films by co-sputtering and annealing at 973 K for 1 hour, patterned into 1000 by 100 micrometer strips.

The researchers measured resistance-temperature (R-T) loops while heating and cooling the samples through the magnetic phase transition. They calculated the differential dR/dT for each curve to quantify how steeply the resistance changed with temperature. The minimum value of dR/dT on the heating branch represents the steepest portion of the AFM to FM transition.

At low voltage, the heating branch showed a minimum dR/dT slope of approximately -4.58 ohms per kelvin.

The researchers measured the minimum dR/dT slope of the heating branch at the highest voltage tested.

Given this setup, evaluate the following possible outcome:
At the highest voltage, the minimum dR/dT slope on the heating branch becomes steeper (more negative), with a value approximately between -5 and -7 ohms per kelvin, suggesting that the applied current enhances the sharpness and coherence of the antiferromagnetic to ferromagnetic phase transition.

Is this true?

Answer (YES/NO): NO